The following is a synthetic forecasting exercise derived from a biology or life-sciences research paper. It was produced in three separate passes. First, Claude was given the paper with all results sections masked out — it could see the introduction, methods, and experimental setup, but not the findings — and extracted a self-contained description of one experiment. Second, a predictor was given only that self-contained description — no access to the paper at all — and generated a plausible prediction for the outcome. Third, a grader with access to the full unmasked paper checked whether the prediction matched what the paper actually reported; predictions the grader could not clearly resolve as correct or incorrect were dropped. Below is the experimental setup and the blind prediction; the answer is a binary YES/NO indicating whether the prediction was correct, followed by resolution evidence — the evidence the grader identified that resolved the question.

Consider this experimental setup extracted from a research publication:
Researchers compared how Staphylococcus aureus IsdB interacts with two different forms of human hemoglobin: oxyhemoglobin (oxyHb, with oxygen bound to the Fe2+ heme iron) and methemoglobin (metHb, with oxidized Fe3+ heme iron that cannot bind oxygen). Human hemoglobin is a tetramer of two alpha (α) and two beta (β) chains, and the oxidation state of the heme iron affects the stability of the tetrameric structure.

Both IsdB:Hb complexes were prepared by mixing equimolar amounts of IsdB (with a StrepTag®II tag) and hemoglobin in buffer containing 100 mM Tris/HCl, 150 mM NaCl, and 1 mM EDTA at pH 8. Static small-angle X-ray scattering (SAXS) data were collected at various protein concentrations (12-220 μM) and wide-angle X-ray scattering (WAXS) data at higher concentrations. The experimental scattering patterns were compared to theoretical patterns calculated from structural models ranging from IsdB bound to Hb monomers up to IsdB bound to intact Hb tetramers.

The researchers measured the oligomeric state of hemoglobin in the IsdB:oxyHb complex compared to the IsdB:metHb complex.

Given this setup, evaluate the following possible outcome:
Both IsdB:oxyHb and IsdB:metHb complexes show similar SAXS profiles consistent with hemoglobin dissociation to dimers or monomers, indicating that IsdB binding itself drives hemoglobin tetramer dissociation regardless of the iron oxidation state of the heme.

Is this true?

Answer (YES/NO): NO